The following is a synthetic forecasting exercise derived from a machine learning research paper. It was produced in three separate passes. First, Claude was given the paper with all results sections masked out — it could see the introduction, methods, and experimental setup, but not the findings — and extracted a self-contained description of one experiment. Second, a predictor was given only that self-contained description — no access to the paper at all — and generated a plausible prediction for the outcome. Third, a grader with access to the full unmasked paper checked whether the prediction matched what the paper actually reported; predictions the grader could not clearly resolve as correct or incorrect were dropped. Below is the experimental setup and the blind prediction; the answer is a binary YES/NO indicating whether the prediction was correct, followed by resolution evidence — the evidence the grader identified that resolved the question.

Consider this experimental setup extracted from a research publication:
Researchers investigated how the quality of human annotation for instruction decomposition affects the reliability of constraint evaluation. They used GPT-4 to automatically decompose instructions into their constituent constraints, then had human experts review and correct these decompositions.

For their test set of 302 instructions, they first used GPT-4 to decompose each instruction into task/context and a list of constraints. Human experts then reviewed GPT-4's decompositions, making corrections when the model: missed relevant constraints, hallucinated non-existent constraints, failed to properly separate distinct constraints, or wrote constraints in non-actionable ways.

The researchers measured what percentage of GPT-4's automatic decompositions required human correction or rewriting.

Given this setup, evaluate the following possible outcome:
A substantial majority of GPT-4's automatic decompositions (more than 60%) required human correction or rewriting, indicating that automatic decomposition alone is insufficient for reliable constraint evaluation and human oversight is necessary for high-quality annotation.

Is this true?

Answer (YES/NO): NO